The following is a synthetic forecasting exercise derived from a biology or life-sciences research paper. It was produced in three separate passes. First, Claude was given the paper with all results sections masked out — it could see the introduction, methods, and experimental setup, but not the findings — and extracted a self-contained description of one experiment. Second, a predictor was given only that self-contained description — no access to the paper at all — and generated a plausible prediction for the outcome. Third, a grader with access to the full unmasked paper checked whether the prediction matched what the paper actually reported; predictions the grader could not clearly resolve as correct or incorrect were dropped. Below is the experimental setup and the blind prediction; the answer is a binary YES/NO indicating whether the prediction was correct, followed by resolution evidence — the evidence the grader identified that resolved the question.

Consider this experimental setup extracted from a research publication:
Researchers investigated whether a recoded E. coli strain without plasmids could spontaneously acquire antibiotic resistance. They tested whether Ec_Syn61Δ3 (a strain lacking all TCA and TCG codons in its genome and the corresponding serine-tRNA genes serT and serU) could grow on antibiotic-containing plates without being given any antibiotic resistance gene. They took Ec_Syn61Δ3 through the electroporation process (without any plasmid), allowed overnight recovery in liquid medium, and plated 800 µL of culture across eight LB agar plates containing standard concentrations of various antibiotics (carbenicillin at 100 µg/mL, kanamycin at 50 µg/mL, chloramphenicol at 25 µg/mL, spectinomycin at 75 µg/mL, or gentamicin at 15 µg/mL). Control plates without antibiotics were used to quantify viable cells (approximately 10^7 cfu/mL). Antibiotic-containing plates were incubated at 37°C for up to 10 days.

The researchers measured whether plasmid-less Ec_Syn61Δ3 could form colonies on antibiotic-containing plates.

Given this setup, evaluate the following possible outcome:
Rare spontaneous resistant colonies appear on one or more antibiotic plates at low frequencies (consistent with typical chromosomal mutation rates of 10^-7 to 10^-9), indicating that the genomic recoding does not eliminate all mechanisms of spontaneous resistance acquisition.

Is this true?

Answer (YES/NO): NO